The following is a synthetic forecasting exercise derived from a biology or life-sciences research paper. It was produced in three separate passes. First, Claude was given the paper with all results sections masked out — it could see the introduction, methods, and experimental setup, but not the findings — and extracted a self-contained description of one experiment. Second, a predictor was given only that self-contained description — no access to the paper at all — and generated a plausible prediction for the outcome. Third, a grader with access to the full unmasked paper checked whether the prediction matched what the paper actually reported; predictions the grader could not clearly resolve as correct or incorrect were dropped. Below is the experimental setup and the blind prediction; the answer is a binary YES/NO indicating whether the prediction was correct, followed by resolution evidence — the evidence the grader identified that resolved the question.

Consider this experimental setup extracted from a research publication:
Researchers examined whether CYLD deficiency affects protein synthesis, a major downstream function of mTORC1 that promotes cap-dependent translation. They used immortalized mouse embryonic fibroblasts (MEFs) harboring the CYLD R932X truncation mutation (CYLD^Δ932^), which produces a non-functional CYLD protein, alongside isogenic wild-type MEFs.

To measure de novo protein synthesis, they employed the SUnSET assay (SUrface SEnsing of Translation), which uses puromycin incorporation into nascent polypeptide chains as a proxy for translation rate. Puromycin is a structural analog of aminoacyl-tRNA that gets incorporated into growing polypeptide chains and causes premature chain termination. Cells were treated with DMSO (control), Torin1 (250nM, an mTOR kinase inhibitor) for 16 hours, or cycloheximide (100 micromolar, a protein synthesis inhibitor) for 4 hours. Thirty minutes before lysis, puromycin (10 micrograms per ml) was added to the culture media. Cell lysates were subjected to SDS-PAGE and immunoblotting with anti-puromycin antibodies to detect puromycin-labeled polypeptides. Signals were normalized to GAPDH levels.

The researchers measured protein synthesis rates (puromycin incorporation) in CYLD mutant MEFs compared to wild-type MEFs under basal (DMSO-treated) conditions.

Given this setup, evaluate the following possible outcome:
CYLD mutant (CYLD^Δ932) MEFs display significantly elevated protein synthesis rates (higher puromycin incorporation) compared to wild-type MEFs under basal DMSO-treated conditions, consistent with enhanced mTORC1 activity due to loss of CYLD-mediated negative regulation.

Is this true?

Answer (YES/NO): YES